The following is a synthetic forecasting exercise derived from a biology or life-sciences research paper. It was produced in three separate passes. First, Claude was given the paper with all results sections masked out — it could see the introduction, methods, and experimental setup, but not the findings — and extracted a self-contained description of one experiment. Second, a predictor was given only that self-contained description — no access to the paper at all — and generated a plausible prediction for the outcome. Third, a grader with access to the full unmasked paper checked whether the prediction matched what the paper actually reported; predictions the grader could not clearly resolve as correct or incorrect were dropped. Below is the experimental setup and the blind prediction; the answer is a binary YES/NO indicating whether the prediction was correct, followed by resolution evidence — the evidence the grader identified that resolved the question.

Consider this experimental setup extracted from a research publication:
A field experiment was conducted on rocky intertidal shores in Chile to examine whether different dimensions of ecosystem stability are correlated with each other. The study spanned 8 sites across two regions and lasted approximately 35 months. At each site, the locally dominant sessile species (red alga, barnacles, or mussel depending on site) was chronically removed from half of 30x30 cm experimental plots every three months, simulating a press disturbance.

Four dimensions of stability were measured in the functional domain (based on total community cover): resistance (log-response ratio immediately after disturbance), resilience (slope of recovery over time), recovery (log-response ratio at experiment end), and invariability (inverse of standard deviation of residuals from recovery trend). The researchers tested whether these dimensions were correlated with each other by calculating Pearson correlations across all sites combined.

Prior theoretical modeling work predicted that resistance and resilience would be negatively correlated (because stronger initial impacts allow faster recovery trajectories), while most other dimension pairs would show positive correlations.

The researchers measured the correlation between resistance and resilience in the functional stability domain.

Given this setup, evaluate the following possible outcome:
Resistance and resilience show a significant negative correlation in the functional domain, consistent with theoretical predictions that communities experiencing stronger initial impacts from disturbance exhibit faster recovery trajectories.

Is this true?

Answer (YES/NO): YES